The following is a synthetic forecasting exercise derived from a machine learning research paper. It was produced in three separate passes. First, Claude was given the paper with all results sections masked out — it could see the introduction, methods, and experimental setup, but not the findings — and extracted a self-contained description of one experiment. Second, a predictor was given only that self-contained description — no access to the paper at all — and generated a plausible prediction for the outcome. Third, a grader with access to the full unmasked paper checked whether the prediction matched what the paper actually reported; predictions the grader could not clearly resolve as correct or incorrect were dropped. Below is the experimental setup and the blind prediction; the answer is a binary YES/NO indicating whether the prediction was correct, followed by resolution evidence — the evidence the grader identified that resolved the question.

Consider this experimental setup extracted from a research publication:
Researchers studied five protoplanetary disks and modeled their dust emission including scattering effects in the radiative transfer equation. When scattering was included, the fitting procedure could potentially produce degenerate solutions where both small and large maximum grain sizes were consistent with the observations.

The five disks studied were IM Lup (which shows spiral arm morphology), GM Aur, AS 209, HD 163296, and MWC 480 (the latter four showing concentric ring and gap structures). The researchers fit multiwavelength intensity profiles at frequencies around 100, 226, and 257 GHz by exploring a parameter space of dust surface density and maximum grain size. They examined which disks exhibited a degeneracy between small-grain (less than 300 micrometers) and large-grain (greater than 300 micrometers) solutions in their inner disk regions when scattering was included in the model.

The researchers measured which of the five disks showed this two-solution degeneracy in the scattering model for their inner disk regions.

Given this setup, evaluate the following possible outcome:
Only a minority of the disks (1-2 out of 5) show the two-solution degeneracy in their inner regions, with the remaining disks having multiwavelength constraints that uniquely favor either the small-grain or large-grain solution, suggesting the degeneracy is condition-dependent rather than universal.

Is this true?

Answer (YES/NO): NO